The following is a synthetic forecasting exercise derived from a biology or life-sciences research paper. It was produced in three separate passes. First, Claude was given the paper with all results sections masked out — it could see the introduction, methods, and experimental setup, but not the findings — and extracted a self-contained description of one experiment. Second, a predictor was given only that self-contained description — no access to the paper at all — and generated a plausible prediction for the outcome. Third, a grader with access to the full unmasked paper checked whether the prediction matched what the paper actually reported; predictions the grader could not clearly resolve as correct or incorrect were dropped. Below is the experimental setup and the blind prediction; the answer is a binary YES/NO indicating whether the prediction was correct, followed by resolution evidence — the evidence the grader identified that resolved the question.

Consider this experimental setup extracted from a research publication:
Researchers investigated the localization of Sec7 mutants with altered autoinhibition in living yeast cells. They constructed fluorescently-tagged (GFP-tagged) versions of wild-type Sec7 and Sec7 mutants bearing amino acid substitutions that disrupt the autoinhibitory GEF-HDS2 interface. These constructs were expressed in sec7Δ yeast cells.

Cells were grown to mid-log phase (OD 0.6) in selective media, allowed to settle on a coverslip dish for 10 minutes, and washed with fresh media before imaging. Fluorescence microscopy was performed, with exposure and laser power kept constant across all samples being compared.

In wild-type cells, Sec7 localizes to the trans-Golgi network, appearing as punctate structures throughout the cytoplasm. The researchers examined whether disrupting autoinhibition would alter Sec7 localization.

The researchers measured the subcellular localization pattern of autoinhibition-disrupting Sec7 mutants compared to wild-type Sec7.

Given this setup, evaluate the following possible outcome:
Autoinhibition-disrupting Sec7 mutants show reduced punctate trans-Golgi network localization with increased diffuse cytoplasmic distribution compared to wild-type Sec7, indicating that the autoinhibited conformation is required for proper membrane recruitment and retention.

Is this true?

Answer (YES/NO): NO